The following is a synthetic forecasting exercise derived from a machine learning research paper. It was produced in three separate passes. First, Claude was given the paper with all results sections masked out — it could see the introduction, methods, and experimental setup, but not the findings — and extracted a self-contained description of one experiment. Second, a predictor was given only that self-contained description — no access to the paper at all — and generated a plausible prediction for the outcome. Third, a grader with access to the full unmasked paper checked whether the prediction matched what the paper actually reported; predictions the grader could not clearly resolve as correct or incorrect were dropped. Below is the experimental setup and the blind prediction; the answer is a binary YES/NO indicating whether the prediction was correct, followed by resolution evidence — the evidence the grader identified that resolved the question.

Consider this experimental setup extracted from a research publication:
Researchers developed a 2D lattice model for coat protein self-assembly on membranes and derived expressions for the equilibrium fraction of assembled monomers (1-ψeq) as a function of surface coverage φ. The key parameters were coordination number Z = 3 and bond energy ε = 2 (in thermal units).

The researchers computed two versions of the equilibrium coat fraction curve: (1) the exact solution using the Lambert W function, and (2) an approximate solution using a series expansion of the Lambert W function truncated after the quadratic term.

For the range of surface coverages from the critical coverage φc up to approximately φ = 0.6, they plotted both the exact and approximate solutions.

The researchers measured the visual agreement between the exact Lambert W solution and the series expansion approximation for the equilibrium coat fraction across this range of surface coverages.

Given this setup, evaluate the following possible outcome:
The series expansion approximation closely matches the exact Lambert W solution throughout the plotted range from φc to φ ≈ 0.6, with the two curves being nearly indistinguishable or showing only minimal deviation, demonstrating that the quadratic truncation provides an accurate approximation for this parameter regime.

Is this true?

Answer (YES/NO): YES